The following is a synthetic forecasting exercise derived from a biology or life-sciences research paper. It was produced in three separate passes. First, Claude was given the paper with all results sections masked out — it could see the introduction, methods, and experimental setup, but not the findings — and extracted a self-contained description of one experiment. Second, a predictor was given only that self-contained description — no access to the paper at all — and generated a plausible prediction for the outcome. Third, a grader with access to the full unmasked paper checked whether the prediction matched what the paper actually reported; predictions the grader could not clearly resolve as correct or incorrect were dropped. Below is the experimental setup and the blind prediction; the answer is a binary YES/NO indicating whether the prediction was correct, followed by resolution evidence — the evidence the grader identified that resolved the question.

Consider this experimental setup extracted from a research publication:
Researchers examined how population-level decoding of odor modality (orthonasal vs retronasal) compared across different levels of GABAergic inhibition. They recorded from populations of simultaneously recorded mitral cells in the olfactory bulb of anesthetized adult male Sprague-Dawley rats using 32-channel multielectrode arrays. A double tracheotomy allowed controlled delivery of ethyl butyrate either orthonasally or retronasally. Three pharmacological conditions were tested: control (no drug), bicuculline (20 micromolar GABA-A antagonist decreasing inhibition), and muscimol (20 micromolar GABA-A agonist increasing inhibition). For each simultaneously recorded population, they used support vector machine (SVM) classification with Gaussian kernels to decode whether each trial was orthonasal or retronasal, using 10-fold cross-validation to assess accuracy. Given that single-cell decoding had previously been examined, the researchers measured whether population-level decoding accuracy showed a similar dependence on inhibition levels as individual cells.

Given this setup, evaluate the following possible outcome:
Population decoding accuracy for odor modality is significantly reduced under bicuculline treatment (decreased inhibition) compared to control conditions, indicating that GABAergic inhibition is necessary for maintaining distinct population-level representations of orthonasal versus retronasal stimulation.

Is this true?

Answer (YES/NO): NO